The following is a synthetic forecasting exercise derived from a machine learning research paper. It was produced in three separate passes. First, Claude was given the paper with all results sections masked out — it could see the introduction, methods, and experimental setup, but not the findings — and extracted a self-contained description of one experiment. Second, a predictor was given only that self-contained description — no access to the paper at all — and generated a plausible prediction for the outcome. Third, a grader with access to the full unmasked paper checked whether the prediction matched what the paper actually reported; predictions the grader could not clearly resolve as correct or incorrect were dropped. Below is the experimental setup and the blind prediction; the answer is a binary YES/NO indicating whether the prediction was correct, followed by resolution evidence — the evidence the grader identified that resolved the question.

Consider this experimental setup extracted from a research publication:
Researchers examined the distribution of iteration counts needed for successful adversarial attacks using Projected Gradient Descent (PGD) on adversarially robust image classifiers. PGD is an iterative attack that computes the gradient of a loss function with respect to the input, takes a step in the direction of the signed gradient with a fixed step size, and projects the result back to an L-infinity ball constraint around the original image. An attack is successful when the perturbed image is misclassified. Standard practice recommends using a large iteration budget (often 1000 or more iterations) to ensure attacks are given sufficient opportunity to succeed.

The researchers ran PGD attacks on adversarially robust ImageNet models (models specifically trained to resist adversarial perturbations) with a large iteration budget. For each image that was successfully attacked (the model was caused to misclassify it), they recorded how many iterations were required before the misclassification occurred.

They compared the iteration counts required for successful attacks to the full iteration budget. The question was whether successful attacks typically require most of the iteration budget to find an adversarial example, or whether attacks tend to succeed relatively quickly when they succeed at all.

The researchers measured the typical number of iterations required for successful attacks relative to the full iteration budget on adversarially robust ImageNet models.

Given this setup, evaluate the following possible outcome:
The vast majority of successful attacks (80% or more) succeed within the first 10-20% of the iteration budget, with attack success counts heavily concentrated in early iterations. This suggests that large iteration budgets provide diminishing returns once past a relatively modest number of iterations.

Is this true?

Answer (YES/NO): YES